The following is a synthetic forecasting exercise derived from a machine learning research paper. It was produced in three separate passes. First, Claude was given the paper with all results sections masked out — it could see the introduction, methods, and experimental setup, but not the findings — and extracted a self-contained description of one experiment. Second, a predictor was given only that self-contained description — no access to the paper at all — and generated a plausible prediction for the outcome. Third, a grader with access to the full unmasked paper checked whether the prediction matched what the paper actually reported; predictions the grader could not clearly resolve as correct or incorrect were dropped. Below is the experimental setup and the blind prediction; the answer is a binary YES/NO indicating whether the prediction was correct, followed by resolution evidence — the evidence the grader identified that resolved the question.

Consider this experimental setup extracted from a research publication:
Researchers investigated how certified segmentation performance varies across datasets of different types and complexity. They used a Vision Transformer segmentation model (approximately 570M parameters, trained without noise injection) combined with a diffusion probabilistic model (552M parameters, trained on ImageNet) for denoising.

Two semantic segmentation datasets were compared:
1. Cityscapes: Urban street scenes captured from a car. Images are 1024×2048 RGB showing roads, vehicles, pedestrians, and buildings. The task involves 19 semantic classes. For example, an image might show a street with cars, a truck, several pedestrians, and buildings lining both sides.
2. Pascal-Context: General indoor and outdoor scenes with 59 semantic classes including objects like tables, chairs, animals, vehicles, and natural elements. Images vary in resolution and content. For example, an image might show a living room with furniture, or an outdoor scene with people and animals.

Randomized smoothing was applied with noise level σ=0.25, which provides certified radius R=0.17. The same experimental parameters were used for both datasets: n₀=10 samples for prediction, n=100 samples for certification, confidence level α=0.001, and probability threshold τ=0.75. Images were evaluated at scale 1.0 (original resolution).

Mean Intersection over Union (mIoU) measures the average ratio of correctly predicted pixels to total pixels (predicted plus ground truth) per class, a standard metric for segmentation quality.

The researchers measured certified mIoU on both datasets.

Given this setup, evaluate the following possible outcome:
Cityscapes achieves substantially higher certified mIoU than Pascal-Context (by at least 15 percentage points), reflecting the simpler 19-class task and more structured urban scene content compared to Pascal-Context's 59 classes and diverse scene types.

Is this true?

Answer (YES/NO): NO